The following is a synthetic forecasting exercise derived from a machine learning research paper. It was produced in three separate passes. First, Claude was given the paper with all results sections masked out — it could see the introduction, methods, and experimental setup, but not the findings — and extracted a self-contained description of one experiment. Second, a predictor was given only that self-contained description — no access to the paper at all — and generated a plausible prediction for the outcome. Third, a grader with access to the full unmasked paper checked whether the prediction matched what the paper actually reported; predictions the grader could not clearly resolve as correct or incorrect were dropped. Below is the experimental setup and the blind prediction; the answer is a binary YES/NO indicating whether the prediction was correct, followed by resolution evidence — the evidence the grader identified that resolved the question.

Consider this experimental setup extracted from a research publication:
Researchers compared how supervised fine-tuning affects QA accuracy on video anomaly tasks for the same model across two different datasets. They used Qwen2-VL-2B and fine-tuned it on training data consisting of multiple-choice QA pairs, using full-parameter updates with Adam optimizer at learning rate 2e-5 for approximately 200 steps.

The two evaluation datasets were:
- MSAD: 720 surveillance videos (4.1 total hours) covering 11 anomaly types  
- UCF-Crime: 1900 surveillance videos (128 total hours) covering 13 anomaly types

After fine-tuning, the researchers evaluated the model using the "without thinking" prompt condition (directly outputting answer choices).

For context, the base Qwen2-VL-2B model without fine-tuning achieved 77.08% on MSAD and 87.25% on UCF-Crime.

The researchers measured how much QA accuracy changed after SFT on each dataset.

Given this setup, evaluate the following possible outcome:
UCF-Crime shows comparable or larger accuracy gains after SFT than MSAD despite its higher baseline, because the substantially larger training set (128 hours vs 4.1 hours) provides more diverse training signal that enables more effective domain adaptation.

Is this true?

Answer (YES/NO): NO